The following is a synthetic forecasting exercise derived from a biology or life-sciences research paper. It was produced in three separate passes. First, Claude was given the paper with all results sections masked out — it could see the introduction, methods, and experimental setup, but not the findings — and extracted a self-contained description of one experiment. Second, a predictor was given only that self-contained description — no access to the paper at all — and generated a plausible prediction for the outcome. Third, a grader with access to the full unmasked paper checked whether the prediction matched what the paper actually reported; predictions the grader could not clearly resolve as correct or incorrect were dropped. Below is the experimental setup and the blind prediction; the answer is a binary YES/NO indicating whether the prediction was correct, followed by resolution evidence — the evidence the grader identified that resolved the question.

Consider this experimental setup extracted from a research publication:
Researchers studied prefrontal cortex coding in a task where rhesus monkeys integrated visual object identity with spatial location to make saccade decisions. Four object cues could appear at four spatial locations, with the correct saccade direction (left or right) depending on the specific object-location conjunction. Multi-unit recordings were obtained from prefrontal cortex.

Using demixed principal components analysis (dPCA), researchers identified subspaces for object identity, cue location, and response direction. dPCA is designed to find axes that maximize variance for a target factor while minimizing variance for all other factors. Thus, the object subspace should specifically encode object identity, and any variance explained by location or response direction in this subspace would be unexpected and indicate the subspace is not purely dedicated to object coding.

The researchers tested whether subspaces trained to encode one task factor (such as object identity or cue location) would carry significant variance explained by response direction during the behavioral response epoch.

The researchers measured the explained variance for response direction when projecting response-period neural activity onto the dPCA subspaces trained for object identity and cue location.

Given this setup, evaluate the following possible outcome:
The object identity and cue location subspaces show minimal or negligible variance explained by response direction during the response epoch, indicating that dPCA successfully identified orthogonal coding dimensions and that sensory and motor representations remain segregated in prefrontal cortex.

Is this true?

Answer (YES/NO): NO